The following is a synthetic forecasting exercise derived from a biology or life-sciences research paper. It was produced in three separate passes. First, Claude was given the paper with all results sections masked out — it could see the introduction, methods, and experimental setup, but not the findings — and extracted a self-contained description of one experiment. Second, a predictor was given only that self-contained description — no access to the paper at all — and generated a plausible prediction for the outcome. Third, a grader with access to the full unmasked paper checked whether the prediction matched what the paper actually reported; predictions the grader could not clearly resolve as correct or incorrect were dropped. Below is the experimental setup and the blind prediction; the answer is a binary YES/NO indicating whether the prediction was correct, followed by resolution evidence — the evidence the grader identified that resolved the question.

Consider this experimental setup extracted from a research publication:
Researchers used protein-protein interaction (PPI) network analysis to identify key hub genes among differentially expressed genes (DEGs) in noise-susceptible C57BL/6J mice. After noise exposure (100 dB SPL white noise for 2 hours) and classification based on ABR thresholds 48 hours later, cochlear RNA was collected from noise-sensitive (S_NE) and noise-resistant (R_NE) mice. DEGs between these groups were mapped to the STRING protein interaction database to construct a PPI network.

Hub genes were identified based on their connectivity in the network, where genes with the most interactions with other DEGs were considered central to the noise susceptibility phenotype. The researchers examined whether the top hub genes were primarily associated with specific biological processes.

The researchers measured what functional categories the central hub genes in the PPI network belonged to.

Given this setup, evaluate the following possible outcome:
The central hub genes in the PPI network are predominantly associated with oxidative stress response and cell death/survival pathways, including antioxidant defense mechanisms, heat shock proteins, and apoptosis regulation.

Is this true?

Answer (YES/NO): NO